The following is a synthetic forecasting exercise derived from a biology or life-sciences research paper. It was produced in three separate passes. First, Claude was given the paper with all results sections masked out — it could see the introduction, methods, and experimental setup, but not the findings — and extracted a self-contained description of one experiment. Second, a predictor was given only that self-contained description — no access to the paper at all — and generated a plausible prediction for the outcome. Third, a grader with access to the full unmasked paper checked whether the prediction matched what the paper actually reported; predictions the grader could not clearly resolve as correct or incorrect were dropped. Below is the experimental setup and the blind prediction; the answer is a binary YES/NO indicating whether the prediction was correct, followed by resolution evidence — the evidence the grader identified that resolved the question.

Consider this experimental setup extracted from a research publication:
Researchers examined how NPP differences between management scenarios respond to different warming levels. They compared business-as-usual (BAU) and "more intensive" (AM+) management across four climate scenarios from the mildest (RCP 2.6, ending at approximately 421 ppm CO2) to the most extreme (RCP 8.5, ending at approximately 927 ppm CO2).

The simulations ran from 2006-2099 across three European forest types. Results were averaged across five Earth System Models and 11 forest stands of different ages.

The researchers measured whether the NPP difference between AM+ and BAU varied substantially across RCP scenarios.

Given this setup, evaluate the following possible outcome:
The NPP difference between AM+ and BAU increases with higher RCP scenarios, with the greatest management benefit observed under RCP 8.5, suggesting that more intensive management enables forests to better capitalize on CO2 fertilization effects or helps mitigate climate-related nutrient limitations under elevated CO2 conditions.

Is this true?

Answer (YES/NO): NO